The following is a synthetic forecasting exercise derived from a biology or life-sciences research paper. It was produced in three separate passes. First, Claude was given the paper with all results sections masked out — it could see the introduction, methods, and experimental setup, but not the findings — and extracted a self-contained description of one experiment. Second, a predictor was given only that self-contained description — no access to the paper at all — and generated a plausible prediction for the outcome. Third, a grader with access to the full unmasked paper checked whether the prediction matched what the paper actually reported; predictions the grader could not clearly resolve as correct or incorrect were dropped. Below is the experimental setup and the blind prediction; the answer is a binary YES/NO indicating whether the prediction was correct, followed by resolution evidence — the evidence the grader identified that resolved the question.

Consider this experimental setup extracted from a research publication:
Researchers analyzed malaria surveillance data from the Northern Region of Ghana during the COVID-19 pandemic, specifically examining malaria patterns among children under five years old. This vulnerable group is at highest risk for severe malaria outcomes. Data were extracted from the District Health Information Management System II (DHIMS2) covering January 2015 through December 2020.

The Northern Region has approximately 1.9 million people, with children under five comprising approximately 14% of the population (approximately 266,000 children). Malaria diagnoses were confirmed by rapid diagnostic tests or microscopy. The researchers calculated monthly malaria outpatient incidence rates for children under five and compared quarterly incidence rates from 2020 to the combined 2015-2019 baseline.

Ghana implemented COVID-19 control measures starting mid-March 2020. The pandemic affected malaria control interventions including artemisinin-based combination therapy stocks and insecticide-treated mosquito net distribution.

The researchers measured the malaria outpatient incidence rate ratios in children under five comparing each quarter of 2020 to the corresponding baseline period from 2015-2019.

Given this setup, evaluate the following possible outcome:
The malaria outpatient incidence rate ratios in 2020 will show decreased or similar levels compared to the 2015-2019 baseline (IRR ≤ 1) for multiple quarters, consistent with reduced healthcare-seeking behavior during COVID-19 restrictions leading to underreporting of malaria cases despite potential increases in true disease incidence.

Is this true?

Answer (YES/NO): YES